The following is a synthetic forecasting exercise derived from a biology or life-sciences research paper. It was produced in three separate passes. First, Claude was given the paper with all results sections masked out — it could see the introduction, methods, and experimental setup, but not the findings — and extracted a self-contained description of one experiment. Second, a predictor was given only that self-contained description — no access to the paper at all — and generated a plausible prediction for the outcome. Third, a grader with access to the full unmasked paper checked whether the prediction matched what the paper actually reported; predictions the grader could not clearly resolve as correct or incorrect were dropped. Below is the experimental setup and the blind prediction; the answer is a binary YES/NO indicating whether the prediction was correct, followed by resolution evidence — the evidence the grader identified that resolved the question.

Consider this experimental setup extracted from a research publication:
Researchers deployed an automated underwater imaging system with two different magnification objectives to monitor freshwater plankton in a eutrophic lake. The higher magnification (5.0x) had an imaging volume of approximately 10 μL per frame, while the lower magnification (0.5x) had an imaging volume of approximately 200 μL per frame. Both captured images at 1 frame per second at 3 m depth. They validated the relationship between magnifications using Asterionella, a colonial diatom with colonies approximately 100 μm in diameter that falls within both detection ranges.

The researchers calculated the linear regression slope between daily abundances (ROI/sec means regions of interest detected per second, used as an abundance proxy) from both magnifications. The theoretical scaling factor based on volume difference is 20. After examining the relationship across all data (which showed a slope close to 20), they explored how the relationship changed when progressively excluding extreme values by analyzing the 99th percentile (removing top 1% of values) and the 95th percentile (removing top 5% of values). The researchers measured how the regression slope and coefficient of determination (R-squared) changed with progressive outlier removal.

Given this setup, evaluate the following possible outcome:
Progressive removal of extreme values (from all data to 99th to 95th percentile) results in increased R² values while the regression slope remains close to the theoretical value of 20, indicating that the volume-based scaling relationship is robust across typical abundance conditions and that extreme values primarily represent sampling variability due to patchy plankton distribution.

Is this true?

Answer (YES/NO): NO